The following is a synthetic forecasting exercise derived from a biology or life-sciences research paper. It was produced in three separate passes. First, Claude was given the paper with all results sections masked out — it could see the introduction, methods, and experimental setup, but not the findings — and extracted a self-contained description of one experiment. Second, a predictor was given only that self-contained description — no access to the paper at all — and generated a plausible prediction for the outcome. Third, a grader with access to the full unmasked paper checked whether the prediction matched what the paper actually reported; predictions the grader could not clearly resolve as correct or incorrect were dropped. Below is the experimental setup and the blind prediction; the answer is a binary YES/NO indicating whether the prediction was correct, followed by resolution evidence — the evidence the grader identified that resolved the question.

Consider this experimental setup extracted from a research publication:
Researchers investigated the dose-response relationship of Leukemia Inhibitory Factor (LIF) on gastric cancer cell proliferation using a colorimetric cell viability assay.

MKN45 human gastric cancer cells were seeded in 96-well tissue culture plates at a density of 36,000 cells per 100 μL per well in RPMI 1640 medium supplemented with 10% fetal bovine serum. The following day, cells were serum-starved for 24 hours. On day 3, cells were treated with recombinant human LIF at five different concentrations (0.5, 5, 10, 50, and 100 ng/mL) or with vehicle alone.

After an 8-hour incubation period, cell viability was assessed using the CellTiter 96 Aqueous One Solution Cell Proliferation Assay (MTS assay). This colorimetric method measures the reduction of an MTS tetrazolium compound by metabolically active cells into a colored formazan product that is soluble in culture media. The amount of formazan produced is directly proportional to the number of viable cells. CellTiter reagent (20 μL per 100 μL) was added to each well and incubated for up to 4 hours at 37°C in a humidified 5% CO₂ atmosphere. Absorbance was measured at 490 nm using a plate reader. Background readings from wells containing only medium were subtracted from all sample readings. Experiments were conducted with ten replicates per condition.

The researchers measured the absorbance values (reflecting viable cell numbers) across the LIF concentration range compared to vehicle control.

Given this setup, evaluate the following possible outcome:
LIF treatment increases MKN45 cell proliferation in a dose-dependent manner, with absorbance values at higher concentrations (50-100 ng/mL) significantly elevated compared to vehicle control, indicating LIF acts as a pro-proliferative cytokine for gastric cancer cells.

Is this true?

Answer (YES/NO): NO